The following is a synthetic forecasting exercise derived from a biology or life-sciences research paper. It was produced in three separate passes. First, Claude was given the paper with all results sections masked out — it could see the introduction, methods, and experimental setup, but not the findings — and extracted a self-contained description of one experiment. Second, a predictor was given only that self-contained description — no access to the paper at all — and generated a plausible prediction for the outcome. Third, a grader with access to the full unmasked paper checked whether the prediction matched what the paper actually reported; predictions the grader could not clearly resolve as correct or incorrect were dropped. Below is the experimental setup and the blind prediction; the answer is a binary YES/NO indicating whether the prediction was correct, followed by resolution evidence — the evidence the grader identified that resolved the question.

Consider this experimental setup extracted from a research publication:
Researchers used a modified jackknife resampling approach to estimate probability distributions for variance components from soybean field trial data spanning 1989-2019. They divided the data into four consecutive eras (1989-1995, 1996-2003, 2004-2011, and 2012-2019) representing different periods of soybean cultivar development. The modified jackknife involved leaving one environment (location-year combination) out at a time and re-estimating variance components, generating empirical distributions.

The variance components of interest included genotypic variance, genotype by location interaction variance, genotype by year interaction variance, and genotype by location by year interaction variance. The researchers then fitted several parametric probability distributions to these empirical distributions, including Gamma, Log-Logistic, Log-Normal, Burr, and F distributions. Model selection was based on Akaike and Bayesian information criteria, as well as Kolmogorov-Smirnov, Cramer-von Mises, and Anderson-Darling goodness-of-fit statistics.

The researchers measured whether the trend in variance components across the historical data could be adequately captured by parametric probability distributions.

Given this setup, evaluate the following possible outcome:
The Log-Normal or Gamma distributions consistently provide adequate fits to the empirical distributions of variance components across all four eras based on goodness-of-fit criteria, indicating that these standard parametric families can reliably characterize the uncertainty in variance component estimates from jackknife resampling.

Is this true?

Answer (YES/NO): NO